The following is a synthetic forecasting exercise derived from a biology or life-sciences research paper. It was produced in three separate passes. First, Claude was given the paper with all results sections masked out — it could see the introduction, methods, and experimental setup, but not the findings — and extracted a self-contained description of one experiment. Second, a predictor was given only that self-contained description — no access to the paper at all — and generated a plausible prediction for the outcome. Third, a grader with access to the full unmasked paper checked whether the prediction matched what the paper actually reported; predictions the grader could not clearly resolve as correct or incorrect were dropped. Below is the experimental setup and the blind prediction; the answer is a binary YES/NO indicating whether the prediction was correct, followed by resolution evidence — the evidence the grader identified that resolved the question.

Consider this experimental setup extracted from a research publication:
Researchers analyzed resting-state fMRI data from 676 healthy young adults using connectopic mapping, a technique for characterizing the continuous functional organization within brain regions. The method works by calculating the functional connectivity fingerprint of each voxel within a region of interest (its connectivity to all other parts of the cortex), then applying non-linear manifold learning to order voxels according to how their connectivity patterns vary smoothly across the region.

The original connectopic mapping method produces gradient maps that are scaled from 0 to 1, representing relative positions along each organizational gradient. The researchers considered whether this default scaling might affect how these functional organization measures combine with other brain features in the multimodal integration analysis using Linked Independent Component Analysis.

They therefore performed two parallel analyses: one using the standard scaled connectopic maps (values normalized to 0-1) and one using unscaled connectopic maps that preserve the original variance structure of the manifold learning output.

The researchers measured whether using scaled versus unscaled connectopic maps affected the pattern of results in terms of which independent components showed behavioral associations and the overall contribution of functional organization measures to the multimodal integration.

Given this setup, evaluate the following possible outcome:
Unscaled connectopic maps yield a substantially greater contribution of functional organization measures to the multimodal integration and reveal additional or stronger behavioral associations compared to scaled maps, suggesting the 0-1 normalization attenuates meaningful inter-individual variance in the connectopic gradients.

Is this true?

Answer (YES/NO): NO